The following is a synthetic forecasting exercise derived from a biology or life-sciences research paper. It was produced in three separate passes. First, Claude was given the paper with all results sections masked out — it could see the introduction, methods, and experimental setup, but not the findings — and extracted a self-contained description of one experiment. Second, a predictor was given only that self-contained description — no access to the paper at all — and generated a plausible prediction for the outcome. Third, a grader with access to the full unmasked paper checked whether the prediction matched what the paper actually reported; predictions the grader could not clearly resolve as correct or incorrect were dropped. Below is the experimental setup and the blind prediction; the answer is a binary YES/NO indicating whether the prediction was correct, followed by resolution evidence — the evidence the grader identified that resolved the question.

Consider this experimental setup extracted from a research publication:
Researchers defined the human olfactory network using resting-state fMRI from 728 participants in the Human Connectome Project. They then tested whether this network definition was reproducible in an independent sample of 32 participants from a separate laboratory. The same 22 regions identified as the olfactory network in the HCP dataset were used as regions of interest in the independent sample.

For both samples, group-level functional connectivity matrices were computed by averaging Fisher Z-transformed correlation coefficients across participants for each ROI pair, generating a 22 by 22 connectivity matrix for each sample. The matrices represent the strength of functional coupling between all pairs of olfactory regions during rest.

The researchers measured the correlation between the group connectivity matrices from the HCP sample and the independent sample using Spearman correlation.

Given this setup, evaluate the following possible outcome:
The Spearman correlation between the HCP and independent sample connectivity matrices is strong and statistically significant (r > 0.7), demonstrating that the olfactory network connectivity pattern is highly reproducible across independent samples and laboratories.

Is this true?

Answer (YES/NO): NO